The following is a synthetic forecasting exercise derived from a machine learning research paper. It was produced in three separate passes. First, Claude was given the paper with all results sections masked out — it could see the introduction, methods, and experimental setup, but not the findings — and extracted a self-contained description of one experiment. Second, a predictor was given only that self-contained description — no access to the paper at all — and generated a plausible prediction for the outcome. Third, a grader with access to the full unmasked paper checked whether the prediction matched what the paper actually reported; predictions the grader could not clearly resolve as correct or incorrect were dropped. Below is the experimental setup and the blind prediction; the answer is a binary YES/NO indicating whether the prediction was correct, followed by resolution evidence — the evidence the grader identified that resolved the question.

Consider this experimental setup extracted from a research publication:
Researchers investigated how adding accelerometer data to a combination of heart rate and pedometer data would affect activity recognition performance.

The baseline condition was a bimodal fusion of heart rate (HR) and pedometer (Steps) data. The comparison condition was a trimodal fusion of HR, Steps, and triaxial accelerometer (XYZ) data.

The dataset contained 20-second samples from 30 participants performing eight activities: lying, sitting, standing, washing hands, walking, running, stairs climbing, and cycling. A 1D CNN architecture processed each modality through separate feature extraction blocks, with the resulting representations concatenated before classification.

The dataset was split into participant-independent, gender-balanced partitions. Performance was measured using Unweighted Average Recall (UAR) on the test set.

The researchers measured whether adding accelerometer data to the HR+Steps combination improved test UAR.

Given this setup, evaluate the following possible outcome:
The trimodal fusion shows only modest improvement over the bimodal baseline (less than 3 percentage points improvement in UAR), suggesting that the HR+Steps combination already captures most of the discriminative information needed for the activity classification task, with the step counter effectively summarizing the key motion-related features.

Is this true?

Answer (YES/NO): NO